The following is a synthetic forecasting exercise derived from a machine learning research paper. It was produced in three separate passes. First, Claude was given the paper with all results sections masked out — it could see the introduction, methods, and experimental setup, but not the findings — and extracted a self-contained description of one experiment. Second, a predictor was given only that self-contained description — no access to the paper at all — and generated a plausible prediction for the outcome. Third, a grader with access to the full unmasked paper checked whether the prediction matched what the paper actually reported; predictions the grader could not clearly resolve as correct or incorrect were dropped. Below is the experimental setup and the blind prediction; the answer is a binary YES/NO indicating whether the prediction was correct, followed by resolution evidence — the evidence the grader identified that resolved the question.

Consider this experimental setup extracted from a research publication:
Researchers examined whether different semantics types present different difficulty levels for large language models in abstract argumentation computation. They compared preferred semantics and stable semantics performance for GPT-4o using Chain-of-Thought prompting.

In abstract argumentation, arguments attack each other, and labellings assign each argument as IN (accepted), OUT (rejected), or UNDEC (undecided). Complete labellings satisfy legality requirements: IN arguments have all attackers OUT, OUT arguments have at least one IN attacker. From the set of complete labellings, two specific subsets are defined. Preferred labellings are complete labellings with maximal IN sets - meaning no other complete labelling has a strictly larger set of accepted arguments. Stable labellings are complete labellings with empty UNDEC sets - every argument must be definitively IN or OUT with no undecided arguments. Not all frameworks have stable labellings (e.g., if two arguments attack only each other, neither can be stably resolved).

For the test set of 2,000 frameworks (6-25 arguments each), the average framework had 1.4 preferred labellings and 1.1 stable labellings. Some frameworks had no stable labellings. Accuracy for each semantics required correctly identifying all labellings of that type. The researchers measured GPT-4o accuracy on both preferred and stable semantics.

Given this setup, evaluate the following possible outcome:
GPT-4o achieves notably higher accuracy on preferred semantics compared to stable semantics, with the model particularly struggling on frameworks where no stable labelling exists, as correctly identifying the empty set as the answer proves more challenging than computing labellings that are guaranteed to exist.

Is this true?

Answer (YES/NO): NO